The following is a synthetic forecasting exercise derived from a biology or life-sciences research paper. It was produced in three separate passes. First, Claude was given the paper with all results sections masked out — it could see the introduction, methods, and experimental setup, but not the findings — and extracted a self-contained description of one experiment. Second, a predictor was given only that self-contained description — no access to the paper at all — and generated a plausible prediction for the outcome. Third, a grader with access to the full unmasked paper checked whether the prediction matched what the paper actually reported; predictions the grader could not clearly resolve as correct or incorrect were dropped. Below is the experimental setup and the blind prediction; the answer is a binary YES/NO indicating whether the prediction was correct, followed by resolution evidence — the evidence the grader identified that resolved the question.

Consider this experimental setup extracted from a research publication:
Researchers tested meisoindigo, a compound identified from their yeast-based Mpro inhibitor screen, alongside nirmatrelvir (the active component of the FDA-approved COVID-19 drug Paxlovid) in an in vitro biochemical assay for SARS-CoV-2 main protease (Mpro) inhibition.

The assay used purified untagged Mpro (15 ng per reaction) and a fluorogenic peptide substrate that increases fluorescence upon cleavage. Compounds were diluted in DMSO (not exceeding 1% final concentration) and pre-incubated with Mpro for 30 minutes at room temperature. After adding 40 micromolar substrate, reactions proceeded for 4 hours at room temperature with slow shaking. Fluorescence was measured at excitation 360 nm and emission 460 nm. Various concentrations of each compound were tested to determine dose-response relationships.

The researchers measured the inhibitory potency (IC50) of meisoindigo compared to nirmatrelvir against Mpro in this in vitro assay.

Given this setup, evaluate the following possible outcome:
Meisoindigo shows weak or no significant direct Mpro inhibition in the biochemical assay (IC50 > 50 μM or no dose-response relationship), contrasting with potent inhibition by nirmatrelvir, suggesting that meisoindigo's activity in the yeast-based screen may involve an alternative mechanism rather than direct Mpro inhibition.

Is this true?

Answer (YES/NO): YES